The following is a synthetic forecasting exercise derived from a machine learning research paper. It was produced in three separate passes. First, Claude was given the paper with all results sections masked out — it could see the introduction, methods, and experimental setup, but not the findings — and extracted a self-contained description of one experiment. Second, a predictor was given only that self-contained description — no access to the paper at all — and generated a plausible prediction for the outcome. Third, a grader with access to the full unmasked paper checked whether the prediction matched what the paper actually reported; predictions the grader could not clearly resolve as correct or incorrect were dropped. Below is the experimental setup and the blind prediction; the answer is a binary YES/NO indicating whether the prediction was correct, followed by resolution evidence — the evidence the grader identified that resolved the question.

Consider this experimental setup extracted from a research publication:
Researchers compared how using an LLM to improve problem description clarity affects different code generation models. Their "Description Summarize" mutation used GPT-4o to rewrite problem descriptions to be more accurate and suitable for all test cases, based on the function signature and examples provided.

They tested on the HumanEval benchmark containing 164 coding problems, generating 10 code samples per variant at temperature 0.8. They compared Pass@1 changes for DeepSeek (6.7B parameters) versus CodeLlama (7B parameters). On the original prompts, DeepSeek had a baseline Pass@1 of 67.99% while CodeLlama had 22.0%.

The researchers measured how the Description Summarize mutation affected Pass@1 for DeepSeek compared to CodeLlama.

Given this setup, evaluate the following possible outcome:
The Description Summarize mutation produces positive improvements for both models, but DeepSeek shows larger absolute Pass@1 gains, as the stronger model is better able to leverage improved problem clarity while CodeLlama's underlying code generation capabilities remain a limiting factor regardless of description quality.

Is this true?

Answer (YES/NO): NO